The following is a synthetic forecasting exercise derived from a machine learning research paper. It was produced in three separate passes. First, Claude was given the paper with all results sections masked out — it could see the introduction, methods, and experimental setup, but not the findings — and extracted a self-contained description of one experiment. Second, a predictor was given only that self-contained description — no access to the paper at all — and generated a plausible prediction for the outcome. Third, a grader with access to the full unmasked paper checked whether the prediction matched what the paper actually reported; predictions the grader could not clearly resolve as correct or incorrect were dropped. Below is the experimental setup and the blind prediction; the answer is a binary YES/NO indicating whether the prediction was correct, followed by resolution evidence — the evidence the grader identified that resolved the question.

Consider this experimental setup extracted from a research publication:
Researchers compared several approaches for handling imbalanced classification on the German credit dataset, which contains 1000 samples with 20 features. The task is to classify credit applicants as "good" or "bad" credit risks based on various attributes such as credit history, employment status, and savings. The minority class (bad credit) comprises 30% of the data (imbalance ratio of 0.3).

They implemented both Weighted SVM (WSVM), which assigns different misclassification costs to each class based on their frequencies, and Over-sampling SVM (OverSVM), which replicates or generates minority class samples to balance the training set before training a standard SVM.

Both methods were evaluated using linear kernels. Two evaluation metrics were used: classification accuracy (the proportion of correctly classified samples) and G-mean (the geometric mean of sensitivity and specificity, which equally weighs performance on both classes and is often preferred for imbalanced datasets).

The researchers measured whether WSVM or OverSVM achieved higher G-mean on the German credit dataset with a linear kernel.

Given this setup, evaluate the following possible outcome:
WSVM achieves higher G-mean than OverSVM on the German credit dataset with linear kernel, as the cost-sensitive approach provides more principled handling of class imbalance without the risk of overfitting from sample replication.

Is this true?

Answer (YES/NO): NO